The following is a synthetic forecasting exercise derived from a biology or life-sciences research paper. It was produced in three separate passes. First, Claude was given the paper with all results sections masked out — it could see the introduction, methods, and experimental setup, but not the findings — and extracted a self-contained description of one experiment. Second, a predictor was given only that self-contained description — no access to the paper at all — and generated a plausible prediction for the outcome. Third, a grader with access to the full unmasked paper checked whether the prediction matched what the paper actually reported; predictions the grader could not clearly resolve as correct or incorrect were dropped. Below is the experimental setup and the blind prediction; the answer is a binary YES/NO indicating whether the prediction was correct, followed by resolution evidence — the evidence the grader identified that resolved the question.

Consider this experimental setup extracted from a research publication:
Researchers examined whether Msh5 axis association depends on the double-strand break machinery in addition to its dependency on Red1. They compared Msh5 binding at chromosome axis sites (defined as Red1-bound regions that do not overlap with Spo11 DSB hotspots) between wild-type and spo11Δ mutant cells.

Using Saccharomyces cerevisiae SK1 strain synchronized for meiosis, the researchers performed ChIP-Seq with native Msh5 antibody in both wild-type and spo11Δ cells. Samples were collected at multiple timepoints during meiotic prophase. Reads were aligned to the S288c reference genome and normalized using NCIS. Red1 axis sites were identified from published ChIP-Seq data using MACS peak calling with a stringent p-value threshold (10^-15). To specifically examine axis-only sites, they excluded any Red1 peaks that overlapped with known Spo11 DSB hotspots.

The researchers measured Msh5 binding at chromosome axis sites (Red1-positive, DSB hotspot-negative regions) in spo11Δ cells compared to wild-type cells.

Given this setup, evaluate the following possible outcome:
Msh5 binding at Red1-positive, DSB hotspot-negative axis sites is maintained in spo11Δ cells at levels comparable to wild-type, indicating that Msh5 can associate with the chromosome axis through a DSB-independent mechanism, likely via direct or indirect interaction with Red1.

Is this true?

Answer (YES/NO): NO